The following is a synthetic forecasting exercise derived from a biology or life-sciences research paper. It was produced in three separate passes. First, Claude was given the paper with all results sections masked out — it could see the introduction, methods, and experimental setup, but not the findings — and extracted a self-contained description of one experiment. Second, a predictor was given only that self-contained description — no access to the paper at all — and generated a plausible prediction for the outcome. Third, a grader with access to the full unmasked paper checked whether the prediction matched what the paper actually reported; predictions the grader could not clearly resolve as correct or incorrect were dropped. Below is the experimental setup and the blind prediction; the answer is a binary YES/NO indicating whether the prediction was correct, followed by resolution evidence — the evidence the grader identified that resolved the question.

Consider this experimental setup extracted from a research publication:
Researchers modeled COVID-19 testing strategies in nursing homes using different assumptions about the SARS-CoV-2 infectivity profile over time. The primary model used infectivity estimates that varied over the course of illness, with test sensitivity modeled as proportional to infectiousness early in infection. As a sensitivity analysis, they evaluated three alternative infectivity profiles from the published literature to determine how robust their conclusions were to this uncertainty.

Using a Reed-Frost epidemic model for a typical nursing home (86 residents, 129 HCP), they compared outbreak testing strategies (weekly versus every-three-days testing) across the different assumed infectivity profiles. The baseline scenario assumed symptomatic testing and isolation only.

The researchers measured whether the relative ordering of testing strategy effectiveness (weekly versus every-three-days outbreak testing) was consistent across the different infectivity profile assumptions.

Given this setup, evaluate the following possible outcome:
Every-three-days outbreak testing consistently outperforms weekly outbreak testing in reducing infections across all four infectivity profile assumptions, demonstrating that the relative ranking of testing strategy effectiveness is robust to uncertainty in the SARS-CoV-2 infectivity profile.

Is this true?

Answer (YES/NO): YES